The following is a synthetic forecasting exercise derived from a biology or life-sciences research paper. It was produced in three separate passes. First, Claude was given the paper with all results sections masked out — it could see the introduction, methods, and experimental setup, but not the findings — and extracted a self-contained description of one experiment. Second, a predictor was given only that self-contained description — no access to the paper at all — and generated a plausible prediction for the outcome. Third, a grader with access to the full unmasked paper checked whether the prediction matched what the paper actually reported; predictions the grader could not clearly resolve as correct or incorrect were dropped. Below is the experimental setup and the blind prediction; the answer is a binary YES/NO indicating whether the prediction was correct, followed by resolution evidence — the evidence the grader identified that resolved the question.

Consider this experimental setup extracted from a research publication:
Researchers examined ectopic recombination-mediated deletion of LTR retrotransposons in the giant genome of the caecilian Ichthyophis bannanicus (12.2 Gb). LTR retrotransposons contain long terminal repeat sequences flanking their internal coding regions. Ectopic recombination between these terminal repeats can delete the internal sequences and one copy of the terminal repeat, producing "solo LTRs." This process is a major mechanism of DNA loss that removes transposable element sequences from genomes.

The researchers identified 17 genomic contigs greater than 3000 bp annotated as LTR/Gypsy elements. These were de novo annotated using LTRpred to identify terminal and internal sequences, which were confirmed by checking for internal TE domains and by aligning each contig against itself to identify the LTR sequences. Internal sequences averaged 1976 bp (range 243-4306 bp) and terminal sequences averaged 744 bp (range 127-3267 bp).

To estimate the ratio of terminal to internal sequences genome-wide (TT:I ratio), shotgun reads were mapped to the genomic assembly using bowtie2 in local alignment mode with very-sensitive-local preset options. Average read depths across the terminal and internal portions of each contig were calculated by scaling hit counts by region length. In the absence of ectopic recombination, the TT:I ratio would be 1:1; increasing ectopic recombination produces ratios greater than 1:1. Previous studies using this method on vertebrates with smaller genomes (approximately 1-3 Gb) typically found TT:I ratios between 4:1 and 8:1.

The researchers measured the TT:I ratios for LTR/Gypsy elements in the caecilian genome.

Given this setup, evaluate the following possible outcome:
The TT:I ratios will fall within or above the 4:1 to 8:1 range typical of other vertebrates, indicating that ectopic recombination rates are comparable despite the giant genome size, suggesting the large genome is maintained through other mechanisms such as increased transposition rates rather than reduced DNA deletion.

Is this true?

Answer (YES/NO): NO